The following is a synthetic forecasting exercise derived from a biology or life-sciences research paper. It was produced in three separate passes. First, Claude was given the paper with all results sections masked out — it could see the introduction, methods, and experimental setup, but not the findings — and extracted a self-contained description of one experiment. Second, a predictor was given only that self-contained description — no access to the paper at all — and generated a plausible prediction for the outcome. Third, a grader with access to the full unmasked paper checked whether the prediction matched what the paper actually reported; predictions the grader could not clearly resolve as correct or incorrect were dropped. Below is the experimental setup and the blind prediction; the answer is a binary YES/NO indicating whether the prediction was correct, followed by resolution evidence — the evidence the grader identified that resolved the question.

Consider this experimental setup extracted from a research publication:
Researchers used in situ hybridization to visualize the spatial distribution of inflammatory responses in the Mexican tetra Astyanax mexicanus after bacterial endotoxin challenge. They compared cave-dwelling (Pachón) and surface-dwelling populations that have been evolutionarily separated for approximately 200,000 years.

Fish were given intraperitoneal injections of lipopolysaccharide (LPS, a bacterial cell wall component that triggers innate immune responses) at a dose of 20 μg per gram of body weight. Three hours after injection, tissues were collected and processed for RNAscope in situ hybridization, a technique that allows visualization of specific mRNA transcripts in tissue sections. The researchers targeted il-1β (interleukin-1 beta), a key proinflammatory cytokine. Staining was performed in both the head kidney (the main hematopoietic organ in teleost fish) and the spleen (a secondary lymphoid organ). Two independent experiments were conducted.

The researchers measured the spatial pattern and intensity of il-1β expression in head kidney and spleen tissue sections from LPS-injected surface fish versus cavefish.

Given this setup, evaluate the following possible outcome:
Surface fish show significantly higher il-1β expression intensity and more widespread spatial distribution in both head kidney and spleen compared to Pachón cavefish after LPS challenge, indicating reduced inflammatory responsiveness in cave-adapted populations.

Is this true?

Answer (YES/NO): NO